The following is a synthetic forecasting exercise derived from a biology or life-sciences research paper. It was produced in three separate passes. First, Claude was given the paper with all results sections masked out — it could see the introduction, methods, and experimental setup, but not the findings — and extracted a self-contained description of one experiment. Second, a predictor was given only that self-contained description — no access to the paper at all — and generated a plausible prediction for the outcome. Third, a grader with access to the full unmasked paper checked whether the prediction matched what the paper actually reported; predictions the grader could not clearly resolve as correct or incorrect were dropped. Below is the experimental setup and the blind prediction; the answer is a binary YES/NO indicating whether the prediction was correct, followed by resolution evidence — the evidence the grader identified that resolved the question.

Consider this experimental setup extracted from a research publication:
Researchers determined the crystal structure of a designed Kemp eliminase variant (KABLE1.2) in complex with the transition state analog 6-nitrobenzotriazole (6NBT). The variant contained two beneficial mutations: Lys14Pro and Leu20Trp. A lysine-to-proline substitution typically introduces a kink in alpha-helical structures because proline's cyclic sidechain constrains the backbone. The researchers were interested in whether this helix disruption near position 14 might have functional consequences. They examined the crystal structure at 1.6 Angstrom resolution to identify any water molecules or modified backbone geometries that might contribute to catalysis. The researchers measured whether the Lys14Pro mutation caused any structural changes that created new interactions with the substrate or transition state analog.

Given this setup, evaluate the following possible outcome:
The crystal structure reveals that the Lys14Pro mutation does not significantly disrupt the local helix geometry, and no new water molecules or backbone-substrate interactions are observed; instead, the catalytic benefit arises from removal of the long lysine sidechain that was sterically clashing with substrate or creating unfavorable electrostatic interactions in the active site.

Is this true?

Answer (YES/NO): NO